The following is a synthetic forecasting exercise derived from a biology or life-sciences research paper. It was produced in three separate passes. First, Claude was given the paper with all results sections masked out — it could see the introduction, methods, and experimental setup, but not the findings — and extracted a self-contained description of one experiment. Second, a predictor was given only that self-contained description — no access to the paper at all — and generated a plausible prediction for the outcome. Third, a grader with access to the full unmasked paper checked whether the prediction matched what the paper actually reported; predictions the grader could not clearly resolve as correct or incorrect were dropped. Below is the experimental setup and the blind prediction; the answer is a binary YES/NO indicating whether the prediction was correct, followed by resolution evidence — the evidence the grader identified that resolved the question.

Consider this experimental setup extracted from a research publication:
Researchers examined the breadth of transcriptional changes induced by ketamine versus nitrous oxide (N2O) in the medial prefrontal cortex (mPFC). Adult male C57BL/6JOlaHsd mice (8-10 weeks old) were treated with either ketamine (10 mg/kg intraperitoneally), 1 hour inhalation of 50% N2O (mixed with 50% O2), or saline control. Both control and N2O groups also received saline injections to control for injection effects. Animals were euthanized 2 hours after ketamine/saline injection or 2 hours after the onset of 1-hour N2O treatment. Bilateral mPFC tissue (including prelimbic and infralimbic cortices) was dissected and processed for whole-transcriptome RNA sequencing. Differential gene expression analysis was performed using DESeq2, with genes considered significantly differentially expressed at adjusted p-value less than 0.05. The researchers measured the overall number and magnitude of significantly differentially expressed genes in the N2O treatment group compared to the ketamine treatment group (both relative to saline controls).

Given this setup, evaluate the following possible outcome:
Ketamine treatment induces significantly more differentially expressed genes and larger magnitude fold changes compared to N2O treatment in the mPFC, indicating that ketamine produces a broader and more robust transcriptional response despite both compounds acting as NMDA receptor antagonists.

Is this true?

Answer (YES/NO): NO